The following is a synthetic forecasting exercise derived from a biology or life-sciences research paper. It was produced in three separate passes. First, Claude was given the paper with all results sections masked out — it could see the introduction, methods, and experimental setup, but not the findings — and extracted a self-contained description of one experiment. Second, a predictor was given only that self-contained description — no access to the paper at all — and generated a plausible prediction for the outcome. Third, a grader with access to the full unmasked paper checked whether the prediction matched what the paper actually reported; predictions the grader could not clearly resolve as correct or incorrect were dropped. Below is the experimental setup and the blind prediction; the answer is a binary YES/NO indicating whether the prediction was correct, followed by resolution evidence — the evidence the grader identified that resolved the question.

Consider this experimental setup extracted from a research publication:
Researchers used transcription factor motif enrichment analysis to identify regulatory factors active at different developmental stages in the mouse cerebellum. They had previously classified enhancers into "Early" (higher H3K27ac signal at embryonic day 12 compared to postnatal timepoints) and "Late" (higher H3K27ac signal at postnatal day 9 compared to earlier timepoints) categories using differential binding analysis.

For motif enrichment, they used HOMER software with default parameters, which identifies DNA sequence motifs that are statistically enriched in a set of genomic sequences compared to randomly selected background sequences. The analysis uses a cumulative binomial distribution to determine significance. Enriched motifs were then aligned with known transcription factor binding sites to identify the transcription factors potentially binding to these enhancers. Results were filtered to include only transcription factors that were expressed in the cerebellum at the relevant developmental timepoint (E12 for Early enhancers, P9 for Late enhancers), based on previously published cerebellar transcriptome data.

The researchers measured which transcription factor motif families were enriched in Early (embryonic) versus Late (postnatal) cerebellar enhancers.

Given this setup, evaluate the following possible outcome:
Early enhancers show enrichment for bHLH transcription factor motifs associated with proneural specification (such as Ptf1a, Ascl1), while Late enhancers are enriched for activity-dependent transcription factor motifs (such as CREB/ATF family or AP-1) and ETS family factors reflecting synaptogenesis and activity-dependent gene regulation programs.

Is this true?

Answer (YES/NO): NO